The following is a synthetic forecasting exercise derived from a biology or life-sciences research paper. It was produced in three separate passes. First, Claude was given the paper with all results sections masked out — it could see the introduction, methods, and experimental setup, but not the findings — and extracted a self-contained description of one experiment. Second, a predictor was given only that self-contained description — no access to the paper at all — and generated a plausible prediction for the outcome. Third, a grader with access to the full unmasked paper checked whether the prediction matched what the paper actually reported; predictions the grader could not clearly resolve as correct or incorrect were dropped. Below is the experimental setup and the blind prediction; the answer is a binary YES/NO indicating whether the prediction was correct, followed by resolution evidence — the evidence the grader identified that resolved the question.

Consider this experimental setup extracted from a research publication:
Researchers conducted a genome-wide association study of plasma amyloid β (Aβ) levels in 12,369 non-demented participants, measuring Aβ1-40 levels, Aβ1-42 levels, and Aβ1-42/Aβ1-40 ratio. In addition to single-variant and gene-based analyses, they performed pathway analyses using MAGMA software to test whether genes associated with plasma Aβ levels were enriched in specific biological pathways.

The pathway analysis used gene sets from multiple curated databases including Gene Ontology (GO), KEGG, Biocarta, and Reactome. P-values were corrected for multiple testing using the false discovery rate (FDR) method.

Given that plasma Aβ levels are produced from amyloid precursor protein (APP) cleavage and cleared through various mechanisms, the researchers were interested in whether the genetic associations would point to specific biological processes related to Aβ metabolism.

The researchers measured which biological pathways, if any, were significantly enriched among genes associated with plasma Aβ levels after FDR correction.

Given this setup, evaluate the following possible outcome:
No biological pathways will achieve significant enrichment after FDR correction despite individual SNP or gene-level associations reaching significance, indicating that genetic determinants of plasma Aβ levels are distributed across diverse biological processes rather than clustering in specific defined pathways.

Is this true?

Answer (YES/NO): YES